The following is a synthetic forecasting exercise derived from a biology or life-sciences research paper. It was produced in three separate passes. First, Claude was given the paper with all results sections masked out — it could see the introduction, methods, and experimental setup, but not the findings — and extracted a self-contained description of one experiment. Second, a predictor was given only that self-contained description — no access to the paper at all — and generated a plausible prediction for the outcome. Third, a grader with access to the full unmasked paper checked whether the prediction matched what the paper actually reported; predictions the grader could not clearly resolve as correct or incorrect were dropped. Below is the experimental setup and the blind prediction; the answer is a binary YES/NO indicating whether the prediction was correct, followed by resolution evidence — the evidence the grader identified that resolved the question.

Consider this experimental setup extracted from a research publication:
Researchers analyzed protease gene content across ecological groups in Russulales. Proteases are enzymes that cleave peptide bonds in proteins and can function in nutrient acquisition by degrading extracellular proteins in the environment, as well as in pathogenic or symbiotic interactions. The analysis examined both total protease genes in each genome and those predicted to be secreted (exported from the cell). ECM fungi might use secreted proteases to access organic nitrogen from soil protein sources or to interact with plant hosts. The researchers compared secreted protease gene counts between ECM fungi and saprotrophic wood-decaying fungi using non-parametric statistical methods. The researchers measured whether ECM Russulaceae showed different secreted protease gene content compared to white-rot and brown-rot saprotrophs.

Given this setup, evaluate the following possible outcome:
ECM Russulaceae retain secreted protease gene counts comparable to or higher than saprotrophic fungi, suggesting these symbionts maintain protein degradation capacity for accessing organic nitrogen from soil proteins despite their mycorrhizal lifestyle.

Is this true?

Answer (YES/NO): NO